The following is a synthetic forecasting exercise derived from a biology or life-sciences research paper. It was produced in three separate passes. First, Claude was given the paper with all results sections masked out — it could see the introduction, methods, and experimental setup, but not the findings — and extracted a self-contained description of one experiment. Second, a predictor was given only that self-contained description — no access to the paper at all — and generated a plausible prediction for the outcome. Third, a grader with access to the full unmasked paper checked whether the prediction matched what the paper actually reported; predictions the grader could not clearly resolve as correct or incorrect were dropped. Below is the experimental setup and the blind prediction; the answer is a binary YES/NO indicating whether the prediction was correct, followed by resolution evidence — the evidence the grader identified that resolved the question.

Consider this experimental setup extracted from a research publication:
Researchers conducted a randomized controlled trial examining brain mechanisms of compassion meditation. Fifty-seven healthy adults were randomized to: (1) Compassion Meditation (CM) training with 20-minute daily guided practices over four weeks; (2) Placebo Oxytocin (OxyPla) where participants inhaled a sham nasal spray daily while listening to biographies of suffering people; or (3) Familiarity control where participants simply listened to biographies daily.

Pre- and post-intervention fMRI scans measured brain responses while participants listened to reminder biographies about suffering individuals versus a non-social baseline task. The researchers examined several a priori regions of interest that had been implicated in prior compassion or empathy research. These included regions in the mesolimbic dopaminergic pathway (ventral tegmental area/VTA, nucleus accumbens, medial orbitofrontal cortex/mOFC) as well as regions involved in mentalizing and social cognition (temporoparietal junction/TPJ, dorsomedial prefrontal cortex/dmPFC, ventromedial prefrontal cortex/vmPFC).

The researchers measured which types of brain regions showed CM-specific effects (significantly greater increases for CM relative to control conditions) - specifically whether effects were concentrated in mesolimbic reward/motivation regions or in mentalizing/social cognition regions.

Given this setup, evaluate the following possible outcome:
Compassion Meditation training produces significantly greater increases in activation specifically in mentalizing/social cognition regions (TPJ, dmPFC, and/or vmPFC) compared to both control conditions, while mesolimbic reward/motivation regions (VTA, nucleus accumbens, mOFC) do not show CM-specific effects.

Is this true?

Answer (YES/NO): NO